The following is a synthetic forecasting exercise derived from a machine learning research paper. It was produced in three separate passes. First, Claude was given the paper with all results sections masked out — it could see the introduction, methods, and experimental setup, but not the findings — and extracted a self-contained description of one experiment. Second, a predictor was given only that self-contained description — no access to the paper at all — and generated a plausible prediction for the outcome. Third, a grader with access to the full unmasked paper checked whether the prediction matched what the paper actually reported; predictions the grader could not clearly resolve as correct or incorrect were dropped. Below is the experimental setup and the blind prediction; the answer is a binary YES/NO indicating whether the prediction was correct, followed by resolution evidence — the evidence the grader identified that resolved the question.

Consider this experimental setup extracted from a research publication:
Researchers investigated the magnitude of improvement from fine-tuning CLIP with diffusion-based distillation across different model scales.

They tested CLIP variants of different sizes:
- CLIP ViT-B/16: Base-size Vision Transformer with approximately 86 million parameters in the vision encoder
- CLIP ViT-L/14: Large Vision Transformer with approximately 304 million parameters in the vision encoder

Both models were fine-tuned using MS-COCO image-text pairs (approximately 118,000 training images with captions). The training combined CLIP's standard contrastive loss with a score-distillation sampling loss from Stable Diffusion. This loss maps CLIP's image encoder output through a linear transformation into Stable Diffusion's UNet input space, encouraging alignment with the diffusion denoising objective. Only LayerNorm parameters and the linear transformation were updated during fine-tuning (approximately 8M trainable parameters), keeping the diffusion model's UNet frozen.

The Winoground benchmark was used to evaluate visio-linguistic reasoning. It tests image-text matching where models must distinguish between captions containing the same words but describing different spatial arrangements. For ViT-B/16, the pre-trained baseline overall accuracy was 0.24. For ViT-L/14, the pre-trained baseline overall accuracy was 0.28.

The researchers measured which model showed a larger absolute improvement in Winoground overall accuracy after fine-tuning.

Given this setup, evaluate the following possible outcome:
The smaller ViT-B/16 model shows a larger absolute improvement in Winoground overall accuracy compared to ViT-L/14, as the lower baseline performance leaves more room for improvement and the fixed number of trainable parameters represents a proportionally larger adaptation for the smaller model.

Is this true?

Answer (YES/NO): YES